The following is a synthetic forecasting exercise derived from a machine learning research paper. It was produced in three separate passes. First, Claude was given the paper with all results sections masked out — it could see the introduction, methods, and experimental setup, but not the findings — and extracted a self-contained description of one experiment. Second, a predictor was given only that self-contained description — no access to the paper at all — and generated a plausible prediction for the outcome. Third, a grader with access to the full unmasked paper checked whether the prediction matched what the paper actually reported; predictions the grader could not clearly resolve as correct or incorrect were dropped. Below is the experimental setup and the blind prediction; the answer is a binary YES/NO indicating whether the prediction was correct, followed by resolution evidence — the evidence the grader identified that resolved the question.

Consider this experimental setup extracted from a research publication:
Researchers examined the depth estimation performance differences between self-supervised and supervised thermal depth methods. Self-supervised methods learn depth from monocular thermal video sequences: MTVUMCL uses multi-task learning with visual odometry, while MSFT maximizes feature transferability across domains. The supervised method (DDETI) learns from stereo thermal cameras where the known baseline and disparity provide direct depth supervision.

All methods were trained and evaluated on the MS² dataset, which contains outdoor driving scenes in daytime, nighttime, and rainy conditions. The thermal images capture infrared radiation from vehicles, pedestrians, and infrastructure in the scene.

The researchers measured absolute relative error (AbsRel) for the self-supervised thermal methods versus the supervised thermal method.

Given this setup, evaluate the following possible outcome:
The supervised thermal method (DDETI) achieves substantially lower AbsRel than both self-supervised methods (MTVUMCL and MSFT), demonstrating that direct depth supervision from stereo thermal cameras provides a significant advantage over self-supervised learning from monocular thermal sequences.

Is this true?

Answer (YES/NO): NO